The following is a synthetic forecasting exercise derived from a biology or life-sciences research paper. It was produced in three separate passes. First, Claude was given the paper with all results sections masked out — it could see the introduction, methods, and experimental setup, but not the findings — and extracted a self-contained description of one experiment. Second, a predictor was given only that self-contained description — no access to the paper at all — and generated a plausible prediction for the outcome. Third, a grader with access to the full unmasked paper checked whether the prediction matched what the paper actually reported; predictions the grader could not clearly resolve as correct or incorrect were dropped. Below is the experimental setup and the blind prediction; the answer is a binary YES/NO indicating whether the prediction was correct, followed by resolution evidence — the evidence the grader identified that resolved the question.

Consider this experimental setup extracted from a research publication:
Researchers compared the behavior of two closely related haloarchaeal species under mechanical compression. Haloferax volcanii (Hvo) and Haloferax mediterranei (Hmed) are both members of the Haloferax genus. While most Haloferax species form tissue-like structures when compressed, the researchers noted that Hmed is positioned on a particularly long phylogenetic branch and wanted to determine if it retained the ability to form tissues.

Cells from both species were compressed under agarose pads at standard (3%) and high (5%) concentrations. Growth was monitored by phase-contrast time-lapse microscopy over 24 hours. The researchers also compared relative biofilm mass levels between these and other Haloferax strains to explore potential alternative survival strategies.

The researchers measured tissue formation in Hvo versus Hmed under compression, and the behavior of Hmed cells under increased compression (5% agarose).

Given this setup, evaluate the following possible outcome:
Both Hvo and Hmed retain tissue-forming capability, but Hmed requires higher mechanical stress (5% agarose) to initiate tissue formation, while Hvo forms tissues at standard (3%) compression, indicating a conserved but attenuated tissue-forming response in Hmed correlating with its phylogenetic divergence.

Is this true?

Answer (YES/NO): NO